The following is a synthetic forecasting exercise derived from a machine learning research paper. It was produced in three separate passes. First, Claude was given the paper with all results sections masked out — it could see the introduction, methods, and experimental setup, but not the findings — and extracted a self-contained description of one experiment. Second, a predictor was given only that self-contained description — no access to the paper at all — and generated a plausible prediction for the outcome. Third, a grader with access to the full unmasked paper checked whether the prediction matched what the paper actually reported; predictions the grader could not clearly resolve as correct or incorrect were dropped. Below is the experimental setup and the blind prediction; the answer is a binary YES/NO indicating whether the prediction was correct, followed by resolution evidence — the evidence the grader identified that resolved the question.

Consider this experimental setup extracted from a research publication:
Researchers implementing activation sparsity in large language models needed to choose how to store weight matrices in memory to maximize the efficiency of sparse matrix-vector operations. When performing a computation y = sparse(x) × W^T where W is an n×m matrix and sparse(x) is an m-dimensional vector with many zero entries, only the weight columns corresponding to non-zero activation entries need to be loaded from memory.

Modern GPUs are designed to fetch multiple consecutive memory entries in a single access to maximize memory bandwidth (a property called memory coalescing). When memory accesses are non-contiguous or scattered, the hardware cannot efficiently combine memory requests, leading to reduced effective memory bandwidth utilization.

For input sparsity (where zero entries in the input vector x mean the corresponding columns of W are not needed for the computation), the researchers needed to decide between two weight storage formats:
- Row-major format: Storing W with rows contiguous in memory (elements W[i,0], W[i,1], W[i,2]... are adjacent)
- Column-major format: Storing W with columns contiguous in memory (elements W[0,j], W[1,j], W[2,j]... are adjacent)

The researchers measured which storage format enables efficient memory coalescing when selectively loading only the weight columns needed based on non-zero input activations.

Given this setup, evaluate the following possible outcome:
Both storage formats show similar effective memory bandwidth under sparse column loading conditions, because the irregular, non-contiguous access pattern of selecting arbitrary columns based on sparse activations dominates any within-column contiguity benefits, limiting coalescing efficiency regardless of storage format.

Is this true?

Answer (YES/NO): NO